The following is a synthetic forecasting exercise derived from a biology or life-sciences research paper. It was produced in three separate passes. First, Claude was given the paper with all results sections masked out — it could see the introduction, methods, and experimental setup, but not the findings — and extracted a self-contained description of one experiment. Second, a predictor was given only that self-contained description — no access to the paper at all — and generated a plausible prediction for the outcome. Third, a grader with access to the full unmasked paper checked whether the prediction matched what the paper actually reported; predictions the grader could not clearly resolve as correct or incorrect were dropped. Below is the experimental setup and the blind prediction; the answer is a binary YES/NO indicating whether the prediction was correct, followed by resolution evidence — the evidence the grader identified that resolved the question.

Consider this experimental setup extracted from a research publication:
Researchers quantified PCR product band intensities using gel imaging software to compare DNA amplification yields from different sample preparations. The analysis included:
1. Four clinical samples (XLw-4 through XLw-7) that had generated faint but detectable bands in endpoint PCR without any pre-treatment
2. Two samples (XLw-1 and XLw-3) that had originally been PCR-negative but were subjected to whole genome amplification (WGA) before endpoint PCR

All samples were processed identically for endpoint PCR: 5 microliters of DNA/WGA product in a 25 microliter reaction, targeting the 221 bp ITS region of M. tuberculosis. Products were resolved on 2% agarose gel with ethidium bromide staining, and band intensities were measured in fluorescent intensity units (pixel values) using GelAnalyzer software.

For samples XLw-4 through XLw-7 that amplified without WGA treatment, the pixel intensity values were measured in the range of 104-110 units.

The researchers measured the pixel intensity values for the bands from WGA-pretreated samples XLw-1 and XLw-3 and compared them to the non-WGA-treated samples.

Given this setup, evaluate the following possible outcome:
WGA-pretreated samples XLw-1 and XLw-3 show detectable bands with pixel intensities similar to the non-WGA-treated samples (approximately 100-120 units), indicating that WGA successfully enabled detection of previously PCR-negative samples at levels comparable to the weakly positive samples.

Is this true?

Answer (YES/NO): NO